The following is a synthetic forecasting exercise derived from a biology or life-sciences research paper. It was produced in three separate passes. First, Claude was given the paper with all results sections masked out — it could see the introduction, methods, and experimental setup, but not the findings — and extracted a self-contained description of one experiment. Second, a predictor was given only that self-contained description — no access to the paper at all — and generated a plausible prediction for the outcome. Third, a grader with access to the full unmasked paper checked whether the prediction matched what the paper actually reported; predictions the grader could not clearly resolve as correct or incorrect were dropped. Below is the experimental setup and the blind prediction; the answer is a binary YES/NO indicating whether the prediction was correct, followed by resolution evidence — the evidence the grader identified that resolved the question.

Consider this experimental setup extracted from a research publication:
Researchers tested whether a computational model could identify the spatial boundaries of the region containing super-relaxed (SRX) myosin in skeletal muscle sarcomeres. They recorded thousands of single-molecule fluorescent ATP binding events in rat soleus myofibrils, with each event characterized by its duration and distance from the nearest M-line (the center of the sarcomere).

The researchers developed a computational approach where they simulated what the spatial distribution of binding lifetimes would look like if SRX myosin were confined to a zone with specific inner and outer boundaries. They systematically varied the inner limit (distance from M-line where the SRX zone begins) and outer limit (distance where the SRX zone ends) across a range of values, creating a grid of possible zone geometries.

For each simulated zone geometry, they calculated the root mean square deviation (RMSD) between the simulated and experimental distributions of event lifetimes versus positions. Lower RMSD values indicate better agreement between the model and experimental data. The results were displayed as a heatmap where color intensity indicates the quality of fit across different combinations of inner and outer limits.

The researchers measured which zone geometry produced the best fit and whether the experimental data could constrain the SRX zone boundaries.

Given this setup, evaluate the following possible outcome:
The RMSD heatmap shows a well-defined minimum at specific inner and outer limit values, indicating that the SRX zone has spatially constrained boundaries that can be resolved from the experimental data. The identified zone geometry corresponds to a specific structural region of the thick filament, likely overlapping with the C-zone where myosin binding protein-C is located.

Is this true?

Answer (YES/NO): YES